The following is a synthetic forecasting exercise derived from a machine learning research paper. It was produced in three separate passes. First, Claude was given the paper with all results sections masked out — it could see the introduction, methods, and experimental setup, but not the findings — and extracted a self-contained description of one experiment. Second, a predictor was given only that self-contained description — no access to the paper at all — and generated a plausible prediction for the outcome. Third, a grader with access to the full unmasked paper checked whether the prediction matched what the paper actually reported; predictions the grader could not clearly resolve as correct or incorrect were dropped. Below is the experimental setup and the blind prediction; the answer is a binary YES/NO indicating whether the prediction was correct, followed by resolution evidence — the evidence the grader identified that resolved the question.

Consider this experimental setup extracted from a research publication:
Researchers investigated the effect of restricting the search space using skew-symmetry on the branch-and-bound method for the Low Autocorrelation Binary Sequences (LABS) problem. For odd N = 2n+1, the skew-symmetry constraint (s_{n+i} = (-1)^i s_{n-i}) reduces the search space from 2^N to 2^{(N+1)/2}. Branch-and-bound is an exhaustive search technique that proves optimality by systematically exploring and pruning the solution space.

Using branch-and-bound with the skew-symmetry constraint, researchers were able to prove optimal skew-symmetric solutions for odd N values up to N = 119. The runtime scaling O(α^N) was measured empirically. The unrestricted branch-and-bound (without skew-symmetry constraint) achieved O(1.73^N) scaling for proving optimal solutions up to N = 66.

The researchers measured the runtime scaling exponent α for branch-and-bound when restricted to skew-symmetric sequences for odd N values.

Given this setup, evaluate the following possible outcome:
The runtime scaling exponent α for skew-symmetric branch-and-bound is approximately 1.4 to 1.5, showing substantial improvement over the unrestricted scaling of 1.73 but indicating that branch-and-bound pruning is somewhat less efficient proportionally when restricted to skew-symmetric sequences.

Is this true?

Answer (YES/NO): NO